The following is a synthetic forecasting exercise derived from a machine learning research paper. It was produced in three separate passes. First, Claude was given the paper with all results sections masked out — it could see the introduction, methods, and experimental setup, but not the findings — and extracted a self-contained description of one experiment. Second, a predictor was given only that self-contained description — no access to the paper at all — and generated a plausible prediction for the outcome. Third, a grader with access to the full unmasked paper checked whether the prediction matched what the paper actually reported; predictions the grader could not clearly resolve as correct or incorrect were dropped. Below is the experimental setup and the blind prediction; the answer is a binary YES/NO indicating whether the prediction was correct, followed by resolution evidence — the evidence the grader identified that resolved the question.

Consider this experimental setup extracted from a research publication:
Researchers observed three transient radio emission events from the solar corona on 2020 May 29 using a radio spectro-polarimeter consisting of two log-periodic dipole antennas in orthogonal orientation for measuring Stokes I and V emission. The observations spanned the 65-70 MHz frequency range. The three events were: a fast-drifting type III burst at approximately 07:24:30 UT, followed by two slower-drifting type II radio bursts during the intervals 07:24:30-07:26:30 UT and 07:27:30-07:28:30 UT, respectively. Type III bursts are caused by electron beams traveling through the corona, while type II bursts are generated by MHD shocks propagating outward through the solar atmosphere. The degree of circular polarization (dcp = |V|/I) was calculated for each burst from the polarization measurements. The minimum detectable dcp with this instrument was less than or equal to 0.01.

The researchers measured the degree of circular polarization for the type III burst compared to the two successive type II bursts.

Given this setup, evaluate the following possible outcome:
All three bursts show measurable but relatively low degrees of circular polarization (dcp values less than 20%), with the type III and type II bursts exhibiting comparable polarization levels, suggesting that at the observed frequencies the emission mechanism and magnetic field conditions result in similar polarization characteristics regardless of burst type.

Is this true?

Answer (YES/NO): NO